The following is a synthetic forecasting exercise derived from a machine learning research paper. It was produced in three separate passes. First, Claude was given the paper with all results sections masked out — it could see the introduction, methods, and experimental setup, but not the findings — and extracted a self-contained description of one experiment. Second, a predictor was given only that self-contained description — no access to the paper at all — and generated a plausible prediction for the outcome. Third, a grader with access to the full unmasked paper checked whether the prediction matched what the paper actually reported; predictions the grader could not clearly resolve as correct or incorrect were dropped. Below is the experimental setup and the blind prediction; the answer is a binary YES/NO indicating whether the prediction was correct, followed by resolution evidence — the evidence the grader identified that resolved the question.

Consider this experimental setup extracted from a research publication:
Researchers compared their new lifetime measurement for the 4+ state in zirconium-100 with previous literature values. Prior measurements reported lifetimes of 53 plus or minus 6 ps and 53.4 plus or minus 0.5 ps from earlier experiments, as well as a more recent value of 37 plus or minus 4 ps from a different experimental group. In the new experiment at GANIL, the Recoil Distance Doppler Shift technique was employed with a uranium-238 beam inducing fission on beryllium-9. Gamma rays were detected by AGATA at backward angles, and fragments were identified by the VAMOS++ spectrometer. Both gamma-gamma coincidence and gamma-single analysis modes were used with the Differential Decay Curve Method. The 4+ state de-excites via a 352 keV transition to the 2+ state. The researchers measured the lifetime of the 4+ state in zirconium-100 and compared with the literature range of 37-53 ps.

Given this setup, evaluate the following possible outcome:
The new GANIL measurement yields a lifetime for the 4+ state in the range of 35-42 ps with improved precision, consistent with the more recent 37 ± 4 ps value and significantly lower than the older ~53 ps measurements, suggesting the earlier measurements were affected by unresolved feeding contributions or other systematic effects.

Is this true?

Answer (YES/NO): NO